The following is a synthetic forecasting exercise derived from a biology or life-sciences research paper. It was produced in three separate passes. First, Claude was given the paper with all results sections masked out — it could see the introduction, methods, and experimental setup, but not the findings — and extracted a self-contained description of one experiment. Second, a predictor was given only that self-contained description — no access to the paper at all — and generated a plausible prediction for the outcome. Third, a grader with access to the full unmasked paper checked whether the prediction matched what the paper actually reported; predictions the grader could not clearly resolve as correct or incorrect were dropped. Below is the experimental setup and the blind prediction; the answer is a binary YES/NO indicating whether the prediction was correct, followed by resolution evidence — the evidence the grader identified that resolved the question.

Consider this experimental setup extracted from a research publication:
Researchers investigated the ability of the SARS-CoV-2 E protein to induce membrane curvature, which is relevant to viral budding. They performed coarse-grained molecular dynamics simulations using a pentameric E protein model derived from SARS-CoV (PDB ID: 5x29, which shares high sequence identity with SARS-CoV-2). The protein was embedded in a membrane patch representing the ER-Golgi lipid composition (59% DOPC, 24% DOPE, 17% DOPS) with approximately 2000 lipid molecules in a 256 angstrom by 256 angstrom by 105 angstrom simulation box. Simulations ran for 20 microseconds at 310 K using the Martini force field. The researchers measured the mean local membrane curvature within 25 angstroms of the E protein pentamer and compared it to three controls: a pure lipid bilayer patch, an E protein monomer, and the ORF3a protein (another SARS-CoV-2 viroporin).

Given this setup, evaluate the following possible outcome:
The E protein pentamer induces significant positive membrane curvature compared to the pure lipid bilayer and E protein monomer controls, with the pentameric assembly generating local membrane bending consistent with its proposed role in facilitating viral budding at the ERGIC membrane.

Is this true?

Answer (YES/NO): YES